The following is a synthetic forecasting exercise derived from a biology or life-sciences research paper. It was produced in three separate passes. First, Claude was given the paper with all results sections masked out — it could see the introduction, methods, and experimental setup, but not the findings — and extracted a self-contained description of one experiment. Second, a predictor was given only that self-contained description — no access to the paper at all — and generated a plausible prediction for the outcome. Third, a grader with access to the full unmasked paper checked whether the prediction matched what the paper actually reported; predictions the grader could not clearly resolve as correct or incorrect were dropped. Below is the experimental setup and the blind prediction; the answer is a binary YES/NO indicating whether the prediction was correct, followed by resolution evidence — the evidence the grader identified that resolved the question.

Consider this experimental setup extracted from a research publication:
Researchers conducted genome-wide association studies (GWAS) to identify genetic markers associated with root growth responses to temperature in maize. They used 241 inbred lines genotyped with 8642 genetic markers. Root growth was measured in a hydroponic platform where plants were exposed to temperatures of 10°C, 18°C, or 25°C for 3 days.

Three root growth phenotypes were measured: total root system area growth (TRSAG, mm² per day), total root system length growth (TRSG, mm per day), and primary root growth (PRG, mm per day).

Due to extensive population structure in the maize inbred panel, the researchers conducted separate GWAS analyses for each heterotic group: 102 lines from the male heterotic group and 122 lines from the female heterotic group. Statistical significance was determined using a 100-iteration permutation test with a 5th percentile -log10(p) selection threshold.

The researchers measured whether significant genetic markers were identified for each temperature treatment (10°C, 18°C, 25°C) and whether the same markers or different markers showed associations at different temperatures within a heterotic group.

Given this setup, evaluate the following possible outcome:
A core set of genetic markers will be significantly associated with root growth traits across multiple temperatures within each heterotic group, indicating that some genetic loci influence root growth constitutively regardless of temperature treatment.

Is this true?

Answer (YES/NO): YES